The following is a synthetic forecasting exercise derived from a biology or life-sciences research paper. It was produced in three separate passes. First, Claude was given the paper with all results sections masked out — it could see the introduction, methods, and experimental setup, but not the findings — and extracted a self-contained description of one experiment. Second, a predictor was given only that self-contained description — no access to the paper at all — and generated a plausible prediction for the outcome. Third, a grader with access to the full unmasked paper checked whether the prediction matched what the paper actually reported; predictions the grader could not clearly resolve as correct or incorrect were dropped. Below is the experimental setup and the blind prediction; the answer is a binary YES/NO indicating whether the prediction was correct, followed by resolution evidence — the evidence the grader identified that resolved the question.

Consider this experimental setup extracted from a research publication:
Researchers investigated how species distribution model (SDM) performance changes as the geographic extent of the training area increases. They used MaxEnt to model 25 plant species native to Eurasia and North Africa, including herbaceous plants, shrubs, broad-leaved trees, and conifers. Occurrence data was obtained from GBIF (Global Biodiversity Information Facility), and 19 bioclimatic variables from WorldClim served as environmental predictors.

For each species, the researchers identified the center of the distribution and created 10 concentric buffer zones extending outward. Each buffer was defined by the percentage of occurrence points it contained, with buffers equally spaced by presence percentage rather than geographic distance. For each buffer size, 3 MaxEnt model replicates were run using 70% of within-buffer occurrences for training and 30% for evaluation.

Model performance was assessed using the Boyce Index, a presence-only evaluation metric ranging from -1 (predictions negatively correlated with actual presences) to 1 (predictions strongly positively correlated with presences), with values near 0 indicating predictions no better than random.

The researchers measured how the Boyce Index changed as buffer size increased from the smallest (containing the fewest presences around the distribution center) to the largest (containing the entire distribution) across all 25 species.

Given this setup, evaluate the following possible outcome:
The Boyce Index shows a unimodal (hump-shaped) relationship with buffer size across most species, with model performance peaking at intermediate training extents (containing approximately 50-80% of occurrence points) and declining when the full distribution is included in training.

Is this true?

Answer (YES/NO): NO